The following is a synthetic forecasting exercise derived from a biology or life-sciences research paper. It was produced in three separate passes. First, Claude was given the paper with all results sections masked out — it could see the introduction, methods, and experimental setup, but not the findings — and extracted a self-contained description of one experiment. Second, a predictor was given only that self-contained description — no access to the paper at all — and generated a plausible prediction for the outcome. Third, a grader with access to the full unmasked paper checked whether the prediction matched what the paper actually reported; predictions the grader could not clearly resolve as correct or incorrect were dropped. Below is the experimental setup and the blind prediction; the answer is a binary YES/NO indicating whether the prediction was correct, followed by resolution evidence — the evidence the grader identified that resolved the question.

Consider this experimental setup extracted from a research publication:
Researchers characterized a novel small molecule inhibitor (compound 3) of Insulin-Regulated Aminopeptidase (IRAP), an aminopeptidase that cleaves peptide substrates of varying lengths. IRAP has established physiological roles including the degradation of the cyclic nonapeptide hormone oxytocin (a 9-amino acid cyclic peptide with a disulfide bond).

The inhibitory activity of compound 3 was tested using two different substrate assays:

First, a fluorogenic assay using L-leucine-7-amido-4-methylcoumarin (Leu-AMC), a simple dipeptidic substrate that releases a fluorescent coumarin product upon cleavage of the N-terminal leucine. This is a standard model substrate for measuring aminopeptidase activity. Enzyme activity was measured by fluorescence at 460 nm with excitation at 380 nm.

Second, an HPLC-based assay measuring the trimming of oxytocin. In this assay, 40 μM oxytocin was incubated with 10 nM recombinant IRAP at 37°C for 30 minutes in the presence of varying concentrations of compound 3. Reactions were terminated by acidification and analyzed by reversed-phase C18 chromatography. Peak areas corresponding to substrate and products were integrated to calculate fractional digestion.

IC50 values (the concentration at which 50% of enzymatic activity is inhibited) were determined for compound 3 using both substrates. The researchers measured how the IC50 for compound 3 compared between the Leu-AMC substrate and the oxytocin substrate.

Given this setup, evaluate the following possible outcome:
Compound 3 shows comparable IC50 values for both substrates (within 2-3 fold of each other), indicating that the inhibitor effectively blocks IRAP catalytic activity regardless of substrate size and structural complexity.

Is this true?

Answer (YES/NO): NO